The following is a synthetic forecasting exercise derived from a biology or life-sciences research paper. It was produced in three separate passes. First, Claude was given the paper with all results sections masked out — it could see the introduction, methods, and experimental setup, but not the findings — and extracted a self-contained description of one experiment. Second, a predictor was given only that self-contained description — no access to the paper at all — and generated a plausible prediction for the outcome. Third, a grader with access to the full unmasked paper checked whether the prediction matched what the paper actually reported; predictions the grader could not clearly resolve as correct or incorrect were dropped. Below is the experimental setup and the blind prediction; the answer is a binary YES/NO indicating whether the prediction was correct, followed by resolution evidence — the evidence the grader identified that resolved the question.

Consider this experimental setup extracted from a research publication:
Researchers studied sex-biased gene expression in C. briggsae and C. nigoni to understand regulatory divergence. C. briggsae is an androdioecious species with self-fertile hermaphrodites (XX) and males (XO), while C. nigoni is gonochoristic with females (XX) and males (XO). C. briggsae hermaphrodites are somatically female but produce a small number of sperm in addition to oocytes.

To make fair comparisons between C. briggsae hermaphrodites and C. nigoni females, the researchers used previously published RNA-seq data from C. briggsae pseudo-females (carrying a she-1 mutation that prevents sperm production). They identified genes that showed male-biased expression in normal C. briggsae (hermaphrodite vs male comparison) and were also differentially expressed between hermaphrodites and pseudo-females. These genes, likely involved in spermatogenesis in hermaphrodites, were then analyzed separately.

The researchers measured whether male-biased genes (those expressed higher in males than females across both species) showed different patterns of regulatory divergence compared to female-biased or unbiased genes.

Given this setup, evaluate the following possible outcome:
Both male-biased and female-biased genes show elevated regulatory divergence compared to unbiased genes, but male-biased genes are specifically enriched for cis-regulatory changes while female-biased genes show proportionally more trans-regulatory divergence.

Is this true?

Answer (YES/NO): NO